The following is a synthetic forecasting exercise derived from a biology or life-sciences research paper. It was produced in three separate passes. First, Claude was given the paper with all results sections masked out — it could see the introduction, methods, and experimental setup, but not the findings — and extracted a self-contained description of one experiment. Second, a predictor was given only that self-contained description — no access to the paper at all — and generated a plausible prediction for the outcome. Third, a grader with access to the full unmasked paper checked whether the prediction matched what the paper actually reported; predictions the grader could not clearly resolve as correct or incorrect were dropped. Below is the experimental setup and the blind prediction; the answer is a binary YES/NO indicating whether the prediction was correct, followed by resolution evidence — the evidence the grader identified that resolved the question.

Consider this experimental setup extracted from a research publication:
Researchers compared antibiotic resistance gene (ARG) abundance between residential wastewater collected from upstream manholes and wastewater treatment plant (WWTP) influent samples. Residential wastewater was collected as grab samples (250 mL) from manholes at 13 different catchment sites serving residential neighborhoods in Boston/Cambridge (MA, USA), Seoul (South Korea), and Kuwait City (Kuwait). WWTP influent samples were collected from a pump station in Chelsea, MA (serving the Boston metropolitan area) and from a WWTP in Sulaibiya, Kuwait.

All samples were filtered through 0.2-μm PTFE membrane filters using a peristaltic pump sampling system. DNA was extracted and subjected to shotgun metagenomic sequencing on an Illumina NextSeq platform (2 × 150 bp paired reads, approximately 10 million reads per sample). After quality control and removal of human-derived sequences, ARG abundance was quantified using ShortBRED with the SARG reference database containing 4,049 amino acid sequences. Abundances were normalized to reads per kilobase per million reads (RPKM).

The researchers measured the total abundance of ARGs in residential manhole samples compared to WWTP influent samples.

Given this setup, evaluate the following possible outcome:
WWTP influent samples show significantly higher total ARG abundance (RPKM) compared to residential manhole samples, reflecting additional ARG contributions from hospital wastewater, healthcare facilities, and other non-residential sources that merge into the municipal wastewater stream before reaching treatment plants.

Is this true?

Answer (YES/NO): NO